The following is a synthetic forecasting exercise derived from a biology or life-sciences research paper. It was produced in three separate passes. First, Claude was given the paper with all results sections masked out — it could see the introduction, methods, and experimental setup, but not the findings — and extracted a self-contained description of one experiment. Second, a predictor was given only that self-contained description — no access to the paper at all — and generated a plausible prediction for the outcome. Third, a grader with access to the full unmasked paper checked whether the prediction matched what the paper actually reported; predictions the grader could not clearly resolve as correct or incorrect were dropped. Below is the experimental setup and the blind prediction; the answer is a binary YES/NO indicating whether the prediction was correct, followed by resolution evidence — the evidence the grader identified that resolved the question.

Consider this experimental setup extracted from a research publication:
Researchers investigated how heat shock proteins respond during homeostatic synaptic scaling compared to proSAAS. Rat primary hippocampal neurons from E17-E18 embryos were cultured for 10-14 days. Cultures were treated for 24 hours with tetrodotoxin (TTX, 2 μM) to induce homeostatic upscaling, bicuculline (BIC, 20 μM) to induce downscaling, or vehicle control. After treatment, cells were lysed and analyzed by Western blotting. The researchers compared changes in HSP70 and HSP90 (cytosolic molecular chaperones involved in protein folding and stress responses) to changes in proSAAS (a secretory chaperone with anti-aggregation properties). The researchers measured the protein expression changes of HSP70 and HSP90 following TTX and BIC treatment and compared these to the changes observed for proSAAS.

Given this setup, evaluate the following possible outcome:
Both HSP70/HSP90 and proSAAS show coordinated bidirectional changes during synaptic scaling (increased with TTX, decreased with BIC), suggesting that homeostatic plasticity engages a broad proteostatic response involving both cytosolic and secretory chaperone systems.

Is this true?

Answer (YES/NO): NO